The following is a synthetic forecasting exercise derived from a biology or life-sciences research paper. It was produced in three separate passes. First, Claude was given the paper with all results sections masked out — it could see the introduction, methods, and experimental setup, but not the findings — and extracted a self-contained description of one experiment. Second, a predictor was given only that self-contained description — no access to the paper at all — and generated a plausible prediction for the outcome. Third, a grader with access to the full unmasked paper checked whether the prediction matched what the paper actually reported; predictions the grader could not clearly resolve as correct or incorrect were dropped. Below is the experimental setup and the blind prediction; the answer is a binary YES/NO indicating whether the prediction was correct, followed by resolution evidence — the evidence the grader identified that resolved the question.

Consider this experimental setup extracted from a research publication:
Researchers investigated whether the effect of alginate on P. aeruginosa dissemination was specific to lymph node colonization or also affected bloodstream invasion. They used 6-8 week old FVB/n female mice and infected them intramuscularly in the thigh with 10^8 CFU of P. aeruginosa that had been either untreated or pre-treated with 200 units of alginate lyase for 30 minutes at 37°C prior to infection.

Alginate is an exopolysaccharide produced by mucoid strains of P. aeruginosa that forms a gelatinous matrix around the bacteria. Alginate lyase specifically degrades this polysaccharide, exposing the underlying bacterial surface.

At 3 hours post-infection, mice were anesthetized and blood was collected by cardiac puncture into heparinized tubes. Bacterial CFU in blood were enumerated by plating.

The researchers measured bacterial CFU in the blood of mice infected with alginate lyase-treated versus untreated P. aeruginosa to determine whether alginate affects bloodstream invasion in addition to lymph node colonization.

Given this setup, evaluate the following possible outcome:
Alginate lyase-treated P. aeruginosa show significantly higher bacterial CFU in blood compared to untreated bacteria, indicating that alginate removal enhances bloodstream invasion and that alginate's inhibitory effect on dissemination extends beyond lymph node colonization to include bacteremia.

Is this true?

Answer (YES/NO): NO